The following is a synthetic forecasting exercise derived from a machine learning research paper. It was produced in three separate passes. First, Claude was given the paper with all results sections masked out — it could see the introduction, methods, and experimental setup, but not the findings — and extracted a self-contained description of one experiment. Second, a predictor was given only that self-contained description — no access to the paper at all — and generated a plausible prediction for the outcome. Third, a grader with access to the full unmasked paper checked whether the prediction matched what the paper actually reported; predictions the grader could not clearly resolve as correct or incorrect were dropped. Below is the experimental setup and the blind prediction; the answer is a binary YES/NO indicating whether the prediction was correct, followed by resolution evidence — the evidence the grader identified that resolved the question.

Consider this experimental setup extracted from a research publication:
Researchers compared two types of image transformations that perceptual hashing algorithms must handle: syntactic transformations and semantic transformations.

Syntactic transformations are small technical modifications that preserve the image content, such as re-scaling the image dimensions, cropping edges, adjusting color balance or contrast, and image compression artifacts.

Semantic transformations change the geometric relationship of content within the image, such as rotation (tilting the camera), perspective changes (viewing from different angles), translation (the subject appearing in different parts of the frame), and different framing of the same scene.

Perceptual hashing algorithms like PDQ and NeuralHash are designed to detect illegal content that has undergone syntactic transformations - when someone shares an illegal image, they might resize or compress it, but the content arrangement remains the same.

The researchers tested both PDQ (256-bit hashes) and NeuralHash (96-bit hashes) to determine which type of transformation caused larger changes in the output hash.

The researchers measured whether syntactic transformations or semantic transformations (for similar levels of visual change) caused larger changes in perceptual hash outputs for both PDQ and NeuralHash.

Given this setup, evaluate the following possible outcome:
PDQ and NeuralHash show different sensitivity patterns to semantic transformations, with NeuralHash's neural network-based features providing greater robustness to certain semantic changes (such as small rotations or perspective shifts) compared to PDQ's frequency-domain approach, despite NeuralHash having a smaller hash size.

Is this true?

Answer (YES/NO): NO